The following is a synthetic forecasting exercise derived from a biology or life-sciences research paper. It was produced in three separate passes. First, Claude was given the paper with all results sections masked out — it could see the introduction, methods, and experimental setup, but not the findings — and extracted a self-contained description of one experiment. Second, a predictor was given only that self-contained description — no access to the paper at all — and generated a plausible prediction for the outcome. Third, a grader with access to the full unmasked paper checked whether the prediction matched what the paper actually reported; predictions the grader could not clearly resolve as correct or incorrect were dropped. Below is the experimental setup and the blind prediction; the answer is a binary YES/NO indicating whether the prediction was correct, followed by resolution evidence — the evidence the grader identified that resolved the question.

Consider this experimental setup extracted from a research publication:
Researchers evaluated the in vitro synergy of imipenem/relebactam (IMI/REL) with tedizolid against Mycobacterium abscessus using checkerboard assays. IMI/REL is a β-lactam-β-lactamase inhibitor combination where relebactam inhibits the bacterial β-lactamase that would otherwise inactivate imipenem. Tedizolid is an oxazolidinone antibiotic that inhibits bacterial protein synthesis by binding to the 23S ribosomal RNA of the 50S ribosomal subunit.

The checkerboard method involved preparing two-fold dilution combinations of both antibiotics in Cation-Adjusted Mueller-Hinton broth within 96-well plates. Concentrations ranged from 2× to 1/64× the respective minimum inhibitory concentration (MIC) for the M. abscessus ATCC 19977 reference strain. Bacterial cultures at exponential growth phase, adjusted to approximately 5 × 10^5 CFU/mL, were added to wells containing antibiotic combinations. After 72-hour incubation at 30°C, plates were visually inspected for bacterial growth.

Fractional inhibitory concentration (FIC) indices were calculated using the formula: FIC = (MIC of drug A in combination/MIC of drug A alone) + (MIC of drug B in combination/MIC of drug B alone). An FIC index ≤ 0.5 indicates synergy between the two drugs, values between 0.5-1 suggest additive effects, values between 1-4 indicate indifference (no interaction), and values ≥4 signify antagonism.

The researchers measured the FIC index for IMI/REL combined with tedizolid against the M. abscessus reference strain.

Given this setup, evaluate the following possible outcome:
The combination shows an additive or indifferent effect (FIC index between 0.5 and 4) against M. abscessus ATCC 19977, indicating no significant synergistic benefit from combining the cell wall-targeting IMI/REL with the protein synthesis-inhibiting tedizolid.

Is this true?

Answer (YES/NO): YES